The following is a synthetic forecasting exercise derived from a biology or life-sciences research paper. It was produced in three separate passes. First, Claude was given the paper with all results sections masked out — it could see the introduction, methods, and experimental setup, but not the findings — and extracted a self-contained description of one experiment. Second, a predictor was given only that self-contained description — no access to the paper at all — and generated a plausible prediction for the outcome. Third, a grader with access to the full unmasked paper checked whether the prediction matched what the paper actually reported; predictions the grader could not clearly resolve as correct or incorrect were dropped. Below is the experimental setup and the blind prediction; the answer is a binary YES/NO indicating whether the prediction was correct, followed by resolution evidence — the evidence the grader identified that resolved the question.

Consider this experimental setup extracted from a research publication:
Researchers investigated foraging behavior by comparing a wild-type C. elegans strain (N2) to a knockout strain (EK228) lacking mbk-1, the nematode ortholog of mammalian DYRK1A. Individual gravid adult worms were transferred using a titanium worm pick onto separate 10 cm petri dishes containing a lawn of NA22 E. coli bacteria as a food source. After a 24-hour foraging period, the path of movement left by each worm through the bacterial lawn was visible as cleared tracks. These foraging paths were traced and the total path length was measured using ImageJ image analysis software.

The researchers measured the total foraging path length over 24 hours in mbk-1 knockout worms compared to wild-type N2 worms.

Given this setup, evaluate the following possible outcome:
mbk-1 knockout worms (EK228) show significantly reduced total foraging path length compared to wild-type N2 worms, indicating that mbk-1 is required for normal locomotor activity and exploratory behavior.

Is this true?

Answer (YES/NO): YES